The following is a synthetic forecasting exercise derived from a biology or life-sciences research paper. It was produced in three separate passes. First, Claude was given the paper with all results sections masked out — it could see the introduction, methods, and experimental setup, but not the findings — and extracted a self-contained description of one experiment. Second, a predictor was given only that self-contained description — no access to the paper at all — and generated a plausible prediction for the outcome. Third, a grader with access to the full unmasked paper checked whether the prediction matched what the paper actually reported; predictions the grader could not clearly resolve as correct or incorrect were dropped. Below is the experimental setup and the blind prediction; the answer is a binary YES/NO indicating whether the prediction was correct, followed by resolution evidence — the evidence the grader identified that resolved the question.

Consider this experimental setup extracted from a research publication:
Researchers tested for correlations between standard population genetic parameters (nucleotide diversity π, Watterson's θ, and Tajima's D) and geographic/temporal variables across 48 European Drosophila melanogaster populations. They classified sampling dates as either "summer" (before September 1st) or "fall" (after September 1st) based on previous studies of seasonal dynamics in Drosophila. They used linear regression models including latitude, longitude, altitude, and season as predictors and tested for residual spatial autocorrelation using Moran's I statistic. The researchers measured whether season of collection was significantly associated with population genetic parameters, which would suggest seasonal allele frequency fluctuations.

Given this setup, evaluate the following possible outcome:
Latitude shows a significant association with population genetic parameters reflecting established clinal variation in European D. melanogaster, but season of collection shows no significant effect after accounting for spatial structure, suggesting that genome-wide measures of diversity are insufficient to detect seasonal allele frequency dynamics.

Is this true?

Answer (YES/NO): NO